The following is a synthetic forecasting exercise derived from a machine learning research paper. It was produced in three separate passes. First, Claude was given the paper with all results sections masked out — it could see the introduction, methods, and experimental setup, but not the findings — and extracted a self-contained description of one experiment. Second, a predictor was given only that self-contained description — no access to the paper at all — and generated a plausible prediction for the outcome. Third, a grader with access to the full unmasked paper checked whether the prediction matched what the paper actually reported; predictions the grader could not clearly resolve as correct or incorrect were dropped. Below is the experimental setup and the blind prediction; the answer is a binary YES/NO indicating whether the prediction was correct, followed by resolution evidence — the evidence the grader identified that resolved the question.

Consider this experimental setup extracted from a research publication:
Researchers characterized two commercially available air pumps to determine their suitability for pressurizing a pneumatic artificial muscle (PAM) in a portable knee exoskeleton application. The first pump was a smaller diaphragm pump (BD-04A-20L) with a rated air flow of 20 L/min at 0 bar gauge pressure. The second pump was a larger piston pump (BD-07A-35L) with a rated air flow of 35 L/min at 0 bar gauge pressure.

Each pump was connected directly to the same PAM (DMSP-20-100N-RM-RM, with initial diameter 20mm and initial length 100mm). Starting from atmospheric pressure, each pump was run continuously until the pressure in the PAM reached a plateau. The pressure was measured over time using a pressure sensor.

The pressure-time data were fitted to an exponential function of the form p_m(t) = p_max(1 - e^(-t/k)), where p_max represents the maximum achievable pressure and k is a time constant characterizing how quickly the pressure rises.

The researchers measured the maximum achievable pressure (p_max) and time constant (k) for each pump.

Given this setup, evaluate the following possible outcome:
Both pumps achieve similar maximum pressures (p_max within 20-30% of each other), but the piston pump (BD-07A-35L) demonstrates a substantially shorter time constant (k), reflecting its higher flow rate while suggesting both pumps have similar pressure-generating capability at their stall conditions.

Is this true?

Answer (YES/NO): NO